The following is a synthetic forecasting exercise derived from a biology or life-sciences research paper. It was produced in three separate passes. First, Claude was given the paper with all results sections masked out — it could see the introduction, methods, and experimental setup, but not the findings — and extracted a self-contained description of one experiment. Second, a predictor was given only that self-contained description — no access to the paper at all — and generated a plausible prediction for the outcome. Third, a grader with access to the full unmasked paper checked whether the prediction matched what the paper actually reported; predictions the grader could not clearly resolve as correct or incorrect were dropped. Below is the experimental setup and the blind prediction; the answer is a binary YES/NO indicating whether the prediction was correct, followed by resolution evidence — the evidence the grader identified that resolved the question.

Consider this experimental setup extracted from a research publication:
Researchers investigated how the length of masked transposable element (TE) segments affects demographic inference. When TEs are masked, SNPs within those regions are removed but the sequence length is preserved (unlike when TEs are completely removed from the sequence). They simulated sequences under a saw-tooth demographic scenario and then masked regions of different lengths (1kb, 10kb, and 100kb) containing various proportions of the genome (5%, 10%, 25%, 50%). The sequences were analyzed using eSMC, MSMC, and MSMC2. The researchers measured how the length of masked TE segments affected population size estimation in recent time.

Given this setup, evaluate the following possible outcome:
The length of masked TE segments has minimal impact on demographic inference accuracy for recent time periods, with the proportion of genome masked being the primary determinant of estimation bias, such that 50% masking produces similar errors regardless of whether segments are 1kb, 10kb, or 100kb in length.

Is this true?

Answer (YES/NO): NO